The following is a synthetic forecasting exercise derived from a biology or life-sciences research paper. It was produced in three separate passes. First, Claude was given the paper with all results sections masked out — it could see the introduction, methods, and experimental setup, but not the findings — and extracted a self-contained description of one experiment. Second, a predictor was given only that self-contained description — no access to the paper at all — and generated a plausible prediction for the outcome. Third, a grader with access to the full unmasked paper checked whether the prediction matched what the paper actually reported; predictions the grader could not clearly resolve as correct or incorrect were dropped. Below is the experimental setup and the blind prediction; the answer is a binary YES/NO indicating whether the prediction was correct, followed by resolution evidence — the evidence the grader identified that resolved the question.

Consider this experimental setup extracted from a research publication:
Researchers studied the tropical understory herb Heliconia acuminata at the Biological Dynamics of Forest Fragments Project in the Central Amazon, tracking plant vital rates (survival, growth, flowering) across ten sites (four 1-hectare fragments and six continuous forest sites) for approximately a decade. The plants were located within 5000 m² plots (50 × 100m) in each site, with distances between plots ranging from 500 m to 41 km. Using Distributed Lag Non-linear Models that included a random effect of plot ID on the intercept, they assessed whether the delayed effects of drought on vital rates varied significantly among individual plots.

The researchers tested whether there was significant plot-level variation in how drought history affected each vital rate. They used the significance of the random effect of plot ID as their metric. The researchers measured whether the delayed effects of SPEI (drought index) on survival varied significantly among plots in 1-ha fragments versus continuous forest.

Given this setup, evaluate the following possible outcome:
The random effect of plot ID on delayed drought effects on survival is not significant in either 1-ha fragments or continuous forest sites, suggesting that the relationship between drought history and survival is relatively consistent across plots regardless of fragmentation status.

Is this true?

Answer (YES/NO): NO